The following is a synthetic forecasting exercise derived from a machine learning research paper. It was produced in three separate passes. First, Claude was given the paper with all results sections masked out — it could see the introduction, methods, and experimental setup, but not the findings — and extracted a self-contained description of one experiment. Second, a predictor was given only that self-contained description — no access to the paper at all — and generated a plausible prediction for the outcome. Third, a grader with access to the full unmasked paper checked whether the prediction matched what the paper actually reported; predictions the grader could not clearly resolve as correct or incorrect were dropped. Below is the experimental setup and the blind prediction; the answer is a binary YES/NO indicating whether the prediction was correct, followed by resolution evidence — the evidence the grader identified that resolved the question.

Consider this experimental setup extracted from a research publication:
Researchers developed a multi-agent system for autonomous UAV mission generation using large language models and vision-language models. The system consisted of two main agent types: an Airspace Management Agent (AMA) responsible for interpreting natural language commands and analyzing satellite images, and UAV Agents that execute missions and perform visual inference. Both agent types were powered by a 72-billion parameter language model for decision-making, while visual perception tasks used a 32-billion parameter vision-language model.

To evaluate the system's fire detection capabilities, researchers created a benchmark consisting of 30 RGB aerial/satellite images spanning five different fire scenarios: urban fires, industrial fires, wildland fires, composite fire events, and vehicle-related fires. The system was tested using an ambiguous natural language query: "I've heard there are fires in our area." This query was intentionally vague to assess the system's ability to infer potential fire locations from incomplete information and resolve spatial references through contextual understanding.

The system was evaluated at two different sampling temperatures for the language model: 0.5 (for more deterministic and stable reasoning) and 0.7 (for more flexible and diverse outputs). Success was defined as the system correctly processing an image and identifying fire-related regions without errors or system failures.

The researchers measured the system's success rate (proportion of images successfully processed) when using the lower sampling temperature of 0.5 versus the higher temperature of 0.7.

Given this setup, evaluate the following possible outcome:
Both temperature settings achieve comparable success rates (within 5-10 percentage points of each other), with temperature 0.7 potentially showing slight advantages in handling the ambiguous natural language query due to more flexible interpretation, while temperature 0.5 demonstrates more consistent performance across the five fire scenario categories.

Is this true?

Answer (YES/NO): NO